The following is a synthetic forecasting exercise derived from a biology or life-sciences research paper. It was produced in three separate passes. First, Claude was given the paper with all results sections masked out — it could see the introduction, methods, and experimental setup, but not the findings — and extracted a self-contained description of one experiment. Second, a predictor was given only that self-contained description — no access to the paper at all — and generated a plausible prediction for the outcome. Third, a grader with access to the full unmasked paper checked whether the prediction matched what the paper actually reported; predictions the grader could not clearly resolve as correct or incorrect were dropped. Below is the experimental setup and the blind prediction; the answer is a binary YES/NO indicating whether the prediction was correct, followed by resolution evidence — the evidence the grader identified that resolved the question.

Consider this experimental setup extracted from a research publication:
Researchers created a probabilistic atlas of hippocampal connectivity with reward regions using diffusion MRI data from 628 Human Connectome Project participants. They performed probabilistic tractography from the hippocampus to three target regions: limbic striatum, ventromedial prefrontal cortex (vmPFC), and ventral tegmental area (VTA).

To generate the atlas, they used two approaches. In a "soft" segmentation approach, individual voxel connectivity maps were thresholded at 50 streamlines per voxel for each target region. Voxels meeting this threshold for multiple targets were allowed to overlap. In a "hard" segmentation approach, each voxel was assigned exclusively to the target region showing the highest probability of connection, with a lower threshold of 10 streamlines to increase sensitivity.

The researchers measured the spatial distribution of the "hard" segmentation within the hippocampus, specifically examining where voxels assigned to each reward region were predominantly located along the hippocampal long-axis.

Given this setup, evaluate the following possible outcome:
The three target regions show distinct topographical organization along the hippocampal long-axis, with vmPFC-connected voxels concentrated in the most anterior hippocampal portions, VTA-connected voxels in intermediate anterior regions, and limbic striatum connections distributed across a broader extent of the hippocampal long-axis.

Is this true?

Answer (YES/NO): NO